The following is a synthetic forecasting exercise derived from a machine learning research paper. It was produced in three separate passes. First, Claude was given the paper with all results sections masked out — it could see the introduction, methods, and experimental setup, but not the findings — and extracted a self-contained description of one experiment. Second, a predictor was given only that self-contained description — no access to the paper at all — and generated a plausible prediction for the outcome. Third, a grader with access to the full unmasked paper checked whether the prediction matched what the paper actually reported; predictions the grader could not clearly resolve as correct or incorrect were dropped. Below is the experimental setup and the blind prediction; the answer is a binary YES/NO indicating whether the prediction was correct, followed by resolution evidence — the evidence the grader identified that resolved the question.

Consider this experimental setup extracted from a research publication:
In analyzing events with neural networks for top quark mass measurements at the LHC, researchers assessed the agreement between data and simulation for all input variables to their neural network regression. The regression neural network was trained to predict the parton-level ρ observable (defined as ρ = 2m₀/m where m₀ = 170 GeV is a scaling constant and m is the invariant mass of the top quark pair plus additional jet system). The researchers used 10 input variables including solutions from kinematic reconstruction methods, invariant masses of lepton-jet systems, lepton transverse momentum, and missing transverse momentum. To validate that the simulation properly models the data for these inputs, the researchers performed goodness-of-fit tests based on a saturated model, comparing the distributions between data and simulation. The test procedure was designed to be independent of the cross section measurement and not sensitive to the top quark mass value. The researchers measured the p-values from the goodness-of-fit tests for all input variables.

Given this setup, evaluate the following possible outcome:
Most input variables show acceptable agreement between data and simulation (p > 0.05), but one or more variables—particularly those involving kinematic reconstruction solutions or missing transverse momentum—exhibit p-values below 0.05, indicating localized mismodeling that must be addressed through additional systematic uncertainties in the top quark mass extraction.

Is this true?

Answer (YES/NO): NO